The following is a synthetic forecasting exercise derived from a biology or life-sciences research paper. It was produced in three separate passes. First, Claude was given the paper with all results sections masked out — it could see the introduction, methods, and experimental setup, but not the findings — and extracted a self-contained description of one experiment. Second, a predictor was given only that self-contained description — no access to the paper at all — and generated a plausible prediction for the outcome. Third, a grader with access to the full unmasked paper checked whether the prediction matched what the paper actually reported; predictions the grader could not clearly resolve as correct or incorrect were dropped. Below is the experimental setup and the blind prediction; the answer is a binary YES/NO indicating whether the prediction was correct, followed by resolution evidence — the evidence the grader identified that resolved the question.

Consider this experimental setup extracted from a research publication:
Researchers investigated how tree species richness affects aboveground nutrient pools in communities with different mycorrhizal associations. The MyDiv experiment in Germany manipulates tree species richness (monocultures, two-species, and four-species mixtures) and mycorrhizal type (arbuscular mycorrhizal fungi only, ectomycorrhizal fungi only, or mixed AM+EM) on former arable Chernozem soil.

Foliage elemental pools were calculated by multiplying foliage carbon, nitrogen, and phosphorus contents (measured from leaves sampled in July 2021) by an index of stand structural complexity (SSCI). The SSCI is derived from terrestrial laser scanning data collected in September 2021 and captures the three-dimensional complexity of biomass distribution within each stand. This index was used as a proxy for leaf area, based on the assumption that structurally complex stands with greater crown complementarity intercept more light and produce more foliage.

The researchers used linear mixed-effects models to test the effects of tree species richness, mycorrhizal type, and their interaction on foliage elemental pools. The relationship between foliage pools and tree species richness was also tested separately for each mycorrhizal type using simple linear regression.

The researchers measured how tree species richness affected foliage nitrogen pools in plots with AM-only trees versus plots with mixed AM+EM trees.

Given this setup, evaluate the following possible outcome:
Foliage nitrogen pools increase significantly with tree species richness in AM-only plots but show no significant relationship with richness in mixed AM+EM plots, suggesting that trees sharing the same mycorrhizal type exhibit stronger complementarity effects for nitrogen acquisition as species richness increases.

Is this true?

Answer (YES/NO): NO